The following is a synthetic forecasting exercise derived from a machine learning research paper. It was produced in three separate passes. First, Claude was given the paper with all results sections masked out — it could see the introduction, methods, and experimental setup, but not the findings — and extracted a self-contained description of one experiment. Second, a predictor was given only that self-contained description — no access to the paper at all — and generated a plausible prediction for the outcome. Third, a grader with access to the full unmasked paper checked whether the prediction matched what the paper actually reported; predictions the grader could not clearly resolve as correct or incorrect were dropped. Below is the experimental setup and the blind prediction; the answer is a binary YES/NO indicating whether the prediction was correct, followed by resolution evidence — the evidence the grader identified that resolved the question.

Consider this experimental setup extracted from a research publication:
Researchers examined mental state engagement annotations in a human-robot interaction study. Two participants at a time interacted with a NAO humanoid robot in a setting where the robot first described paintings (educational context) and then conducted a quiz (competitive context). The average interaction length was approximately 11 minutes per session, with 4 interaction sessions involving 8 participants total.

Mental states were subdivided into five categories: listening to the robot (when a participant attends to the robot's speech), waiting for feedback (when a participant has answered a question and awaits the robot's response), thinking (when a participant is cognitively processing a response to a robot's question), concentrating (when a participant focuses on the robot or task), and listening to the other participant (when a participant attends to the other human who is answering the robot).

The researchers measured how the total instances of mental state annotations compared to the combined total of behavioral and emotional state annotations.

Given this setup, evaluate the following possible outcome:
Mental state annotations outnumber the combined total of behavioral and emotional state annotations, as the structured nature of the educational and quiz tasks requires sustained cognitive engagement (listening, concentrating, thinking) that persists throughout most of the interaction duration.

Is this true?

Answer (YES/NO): YES